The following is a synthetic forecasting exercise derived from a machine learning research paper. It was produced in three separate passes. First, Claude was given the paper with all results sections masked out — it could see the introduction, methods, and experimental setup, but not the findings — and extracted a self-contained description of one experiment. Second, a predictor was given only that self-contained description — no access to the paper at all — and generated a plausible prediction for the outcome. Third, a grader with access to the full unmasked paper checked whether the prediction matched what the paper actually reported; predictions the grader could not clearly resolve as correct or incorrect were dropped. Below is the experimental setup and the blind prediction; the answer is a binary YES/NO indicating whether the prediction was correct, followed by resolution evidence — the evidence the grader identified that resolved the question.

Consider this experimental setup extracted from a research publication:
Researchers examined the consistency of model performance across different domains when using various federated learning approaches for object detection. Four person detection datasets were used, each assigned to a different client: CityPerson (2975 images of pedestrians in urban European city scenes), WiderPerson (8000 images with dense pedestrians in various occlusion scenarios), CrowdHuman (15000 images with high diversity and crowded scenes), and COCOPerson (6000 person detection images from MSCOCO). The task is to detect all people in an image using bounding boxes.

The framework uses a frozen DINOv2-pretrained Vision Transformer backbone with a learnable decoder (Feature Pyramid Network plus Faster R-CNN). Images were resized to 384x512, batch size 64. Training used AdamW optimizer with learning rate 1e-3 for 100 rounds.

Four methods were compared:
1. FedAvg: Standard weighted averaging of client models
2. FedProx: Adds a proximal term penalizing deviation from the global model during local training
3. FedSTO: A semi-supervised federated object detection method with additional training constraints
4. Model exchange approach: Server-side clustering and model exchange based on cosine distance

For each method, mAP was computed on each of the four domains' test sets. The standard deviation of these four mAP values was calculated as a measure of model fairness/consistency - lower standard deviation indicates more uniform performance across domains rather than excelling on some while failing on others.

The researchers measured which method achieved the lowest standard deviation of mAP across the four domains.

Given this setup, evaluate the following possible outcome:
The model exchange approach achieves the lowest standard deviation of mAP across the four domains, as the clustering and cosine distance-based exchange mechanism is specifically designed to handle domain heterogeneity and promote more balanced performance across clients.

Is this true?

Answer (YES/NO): NO